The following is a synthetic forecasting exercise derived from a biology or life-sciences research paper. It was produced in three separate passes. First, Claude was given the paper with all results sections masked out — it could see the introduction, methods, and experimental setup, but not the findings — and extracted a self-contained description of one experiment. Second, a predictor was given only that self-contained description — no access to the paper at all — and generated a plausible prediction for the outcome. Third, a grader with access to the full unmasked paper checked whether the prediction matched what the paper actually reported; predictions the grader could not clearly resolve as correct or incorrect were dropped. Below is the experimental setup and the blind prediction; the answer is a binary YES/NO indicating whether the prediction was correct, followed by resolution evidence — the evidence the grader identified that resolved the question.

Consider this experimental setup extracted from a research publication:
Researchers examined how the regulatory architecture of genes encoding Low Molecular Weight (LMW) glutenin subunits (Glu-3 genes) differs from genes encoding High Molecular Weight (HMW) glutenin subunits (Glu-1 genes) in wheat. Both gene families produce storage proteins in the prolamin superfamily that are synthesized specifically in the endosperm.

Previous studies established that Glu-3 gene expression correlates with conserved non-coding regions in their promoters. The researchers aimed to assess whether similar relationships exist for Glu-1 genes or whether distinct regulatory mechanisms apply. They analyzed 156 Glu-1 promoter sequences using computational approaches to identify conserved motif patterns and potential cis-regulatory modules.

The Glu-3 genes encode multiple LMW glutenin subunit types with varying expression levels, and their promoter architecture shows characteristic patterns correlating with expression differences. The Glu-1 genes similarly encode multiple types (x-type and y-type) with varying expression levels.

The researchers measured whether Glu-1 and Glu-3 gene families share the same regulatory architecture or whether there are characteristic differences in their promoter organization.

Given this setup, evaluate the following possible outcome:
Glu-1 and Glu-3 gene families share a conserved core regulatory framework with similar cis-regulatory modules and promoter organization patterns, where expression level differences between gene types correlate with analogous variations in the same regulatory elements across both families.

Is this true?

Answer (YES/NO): NO